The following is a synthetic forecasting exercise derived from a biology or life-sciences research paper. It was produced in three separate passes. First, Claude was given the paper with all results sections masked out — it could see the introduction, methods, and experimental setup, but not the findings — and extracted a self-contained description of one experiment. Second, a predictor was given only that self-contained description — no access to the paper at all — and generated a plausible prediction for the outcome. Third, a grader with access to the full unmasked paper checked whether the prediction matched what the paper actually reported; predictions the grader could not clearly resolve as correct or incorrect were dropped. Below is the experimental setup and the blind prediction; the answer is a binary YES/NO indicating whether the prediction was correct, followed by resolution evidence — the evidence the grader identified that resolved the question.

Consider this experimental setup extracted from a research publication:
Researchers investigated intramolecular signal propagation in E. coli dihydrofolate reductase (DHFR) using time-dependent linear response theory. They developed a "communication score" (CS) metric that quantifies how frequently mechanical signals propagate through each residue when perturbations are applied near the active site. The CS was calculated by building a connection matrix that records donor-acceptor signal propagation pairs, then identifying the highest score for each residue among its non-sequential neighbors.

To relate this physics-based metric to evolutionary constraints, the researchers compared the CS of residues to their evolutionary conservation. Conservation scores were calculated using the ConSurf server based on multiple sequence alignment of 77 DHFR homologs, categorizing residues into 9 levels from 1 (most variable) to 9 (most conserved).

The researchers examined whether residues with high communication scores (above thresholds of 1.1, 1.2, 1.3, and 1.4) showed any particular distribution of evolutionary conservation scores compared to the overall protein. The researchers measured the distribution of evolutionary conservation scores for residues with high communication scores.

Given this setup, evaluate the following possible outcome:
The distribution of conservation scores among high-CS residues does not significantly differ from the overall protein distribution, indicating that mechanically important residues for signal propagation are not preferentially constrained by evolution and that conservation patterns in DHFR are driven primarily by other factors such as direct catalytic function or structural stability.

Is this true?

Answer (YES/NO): NO